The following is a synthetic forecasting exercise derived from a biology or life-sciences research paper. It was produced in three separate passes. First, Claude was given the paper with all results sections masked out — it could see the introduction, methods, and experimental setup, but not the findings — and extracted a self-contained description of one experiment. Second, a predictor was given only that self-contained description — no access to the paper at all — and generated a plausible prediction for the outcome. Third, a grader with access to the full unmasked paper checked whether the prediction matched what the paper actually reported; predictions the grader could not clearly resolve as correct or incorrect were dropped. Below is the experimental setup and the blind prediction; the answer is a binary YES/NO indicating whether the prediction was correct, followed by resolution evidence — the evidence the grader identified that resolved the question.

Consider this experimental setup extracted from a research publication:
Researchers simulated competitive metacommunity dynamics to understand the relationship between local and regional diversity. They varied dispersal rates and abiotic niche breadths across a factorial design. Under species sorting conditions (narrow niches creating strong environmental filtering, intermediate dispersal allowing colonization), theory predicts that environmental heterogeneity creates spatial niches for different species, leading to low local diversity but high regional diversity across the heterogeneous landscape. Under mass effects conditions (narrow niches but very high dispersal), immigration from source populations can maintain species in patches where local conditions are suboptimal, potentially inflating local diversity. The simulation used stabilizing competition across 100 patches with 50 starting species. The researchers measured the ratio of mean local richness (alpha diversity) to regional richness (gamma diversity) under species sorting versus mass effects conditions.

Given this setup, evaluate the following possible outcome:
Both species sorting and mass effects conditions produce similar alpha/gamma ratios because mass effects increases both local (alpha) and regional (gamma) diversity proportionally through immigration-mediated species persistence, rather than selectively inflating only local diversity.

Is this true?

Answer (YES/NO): NO